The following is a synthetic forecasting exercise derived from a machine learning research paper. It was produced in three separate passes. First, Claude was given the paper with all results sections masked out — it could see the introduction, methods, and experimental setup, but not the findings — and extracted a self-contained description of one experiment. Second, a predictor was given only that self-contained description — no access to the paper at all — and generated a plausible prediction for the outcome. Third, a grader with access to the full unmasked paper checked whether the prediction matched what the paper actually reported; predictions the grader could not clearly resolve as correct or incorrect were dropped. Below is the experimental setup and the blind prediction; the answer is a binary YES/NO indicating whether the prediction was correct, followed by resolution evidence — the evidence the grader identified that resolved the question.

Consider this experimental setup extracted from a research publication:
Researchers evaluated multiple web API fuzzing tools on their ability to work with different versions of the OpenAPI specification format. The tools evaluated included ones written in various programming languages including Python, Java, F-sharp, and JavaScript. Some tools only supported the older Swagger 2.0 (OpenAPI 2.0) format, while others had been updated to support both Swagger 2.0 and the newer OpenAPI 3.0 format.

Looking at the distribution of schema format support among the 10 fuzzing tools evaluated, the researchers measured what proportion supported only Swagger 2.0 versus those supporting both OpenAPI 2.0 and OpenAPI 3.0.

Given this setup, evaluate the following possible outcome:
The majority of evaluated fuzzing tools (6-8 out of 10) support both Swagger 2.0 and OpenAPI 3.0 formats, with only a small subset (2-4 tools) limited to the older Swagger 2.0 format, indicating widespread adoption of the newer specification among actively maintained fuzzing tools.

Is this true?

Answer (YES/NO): NO